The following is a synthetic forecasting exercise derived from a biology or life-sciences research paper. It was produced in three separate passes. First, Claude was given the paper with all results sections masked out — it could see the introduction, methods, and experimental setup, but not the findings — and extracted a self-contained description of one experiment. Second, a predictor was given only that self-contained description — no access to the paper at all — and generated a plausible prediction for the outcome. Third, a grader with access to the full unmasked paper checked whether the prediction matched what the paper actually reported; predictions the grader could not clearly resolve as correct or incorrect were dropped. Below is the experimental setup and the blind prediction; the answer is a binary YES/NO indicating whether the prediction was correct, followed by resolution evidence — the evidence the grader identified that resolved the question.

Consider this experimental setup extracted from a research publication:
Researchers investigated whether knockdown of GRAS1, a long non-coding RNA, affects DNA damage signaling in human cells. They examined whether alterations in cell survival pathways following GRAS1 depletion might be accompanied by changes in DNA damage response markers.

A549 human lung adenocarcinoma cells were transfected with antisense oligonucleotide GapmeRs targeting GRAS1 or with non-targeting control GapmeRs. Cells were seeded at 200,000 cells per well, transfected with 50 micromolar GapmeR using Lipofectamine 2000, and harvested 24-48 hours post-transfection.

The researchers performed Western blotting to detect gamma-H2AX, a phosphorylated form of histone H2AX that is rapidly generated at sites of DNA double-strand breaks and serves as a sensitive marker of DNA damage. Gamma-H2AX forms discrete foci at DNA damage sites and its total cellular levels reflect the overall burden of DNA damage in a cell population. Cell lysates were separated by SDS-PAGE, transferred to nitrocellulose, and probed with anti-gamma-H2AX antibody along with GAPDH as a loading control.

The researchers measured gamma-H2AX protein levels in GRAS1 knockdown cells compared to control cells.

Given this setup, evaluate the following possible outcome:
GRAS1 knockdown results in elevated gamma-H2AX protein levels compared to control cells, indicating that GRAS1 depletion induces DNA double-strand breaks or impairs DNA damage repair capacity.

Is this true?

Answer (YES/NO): YES